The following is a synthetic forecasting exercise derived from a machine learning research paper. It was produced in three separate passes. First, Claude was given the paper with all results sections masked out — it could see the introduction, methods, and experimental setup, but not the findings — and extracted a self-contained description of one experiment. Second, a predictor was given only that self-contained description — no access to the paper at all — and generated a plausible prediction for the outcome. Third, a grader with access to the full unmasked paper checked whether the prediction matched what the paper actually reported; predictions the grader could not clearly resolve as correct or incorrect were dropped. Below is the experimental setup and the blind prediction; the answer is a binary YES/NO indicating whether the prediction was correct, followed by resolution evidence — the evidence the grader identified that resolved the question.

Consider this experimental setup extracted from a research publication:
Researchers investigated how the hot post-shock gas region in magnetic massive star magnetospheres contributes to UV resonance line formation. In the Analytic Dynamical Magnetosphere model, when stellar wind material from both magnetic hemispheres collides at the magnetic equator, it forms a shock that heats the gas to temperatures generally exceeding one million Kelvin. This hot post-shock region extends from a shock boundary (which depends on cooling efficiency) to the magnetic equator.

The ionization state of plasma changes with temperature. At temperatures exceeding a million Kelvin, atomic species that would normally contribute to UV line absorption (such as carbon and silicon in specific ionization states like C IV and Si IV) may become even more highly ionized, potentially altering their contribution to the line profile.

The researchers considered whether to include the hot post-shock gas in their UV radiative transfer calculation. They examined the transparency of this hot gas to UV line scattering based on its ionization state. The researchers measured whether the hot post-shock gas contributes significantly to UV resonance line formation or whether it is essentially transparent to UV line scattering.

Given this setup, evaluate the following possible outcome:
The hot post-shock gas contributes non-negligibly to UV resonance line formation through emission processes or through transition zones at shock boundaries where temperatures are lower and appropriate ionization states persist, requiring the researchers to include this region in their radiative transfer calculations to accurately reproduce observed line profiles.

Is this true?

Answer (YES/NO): NO